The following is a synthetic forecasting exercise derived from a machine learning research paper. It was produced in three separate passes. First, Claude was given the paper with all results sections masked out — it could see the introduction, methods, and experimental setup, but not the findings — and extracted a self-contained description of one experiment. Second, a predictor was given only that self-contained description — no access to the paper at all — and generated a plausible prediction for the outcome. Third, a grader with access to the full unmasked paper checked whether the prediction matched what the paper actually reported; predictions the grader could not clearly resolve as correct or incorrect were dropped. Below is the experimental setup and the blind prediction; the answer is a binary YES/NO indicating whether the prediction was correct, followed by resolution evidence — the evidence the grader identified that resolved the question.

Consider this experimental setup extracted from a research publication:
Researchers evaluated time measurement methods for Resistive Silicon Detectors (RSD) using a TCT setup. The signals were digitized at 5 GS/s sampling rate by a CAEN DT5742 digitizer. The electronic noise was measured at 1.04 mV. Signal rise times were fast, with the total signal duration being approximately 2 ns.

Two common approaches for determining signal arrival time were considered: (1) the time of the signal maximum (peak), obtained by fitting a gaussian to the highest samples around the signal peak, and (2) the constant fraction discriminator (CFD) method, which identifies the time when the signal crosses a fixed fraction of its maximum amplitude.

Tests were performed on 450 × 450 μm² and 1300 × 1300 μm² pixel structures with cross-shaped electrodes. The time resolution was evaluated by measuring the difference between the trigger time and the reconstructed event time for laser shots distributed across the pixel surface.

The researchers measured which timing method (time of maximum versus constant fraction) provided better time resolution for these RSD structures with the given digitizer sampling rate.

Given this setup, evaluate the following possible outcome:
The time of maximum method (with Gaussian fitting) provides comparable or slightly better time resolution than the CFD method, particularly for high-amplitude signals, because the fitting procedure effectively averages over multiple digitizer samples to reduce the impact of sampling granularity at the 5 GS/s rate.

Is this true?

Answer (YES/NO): YES